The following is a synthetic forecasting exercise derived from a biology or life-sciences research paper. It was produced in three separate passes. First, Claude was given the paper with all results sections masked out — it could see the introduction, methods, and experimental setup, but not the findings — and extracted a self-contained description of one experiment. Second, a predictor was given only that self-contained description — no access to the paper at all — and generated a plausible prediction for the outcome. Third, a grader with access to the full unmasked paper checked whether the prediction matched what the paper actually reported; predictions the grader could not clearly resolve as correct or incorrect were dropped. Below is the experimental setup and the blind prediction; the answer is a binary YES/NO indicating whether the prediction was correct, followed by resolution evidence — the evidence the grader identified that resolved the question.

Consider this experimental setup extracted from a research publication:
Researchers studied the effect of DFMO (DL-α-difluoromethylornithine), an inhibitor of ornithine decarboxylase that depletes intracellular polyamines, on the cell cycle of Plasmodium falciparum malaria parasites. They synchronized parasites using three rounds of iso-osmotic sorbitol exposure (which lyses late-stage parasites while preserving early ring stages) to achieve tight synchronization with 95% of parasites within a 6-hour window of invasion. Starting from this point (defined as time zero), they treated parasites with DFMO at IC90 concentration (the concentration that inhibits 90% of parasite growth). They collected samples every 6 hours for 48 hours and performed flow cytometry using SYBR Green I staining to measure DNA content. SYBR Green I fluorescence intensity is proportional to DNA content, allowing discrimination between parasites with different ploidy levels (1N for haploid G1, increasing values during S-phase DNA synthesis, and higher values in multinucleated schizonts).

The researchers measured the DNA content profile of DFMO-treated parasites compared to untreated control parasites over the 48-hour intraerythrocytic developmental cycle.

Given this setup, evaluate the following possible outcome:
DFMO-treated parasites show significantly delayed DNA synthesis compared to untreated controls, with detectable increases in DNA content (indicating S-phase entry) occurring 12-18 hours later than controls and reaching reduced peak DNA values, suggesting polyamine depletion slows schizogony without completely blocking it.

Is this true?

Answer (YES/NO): NO